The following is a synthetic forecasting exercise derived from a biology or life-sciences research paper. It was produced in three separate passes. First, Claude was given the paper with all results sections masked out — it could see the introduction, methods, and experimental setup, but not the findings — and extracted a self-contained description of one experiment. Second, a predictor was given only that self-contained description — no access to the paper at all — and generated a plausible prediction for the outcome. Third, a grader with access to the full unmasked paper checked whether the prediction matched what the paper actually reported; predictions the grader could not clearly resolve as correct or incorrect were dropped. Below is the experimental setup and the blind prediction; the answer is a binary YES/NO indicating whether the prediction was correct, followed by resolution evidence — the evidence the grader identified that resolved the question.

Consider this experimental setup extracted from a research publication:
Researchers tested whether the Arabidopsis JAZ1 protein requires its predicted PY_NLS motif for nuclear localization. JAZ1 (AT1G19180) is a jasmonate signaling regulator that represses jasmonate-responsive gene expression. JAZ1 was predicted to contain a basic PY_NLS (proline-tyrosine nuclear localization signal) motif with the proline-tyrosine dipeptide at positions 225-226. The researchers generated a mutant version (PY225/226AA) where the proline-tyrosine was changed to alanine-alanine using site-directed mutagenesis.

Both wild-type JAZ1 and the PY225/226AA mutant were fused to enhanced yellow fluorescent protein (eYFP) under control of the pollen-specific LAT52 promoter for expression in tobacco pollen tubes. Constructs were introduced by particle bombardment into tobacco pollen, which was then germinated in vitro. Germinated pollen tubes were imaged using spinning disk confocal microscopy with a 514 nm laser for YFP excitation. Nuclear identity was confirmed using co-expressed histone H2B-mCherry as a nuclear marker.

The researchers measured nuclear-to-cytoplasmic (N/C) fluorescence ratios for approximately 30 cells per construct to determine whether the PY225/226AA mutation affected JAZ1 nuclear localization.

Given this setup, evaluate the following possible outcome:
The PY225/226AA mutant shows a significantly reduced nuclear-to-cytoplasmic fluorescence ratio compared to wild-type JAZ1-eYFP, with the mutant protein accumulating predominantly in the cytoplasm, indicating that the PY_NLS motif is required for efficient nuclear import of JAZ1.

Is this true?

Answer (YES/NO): YES